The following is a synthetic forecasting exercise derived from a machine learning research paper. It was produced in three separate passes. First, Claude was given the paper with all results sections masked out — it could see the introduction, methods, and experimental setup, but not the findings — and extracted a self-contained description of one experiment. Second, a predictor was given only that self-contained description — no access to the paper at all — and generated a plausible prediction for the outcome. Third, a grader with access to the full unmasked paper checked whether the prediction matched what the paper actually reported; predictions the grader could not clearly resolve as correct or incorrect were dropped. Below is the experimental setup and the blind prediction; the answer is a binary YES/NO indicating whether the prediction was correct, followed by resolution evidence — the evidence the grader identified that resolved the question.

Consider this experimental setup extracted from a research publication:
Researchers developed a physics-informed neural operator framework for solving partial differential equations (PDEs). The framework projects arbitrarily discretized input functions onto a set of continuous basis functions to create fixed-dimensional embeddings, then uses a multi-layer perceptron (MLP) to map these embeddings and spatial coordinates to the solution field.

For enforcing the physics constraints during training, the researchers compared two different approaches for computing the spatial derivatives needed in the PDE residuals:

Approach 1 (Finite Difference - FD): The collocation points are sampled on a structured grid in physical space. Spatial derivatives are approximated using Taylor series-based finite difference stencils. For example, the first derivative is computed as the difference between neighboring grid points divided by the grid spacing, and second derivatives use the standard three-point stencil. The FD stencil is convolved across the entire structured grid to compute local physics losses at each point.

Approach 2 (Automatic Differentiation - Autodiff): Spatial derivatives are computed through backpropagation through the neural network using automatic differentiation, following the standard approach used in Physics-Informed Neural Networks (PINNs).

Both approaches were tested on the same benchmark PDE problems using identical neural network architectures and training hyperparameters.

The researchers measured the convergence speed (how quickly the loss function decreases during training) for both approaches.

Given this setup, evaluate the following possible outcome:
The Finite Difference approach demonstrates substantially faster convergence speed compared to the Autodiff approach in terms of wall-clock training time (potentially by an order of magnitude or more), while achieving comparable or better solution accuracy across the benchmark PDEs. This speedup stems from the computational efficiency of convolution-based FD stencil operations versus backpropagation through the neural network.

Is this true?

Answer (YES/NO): YES